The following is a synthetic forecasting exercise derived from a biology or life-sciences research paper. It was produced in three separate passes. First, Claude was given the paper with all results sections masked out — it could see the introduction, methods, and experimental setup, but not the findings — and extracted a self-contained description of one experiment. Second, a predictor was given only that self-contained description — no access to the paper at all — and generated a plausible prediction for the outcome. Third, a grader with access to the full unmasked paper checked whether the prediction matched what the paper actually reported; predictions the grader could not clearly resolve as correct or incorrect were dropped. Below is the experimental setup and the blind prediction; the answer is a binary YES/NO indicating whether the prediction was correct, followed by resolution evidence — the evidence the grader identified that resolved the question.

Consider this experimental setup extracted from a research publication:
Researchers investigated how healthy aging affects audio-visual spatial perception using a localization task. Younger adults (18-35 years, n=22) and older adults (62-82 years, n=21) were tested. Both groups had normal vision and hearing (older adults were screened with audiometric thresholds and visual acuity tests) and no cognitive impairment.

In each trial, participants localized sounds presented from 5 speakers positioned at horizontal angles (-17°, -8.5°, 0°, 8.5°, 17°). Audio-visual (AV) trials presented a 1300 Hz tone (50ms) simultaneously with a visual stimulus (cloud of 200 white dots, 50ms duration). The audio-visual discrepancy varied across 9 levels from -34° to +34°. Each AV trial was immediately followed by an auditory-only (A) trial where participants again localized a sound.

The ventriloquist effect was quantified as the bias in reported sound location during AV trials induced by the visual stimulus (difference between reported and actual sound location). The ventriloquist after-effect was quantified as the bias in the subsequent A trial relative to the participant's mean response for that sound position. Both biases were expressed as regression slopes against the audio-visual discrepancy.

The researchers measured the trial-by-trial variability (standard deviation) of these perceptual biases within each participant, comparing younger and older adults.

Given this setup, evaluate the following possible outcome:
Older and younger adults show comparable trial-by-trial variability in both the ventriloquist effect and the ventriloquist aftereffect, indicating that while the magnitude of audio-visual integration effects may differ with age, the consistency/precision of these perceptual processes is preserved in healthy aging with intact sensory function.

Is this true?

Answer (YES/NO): NO